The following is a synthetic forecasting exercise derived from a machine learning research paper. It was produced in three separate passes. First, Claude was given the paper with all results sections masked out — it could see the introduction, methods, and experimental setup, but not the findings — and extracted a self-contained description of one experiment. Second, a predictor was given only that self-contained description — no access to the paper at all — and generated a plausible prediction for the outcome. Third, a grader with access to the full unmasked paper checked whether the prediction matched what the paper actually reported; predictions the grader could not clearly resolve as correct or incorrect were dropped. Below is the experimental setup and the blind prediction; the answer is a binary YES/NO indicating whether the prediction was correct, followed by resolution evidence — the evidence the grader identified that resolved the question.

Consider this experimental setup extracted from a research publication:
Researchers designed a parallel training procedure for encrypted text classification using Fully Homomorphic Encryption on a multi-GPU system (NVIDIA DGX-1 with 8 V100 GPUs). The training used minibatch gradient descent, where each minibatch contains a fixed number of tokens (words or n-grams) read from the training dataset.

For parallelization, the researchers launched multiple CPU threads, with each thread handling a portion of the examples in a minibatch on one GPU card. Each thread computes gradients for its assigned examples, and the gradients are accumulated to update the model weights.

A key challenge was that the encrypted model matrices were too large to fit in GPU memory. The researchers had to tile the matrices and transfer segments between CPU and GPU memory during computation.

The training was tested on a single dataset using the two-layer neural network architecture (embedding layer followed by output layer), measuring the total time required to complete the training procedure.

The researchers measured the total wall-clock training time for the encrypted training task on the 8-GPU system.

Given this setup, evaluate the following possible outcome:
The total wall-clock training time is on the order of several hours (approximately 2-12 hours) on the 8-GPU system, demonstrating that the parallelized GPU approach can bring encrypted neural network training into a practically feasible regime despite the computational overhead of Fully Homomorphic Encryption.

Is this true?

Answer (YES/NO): NO